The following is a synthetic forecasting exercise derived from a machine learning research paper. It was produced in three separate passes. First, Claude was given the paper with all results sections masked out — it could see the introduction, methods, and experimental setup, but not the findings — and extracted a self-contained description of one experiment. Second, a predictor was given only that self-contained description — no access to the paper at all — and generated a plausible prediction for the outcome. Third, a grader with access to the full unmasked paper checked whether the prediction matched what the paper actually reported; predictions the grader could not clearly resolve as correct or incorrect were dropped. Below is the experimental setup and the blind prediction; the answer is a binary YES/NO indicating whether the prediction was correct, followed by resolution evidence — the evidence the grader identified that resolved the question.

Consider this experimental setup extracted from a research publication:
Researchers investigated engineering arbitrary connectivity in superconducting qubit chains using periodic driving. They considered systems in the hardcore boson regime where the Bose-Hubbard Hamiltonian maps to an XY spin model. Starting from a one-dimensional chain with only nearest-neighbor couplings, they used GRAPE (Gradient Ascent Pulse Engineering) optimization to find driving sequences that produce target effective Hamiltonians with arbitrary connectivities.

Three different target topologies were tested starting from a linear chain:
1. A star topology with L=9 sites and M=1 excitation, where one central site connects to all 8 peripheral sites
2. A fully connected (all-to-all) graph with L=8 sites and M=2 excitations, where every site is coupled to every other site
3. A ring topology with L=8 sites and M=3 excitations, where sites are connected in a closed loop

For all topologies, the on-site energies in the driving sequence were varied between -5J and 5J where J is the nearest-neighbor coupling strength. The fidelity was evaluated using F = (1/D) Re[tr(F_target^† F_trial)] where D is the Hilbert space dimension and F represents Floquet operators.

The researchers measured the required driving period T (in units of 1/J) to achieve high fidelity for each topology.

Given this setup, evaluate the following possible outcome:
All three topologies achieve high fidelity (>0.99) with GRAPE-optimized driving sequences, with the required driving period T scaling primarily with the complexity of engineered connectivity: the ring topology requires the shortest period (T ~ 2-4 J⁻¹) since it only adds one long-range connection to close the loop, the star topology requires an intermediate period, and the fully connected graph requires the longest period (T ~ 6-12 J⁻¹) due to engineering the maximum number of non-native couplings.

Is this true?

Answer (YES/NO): NO